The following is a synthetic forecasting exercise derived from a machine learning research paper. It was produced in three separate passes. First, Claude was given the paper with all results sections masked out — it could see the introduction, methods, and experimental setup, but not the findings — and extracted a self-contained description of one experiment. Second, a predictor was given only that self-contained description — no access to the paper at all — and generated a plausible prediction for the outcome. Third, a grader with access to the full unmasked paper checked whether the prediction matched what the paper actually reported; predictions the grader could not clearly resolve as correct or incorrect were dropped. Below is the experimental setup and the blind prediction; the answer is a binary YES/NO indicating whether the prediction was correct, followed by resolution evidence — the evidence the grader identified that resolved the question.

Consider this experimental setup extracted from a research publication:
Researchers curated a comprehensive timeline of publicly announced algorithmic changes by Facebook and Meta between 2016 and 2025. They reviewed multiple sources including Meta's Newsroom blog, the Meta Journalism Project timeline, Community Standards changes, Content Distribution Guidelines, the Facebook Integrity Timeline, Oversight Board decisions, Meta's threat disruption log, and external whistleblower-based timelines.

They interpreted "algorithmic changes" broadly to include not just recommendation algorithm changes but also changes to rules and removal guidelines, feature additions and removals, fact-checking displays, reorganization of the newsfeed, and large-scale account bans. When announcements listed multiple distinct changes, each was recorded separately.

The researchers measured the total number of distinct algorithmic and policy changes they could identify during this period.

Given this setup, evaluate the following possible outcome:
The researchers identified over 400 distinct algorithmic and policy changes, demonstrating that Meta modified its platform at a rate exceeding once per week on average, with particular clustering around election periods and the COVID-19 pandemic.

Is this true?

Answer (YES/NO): NO